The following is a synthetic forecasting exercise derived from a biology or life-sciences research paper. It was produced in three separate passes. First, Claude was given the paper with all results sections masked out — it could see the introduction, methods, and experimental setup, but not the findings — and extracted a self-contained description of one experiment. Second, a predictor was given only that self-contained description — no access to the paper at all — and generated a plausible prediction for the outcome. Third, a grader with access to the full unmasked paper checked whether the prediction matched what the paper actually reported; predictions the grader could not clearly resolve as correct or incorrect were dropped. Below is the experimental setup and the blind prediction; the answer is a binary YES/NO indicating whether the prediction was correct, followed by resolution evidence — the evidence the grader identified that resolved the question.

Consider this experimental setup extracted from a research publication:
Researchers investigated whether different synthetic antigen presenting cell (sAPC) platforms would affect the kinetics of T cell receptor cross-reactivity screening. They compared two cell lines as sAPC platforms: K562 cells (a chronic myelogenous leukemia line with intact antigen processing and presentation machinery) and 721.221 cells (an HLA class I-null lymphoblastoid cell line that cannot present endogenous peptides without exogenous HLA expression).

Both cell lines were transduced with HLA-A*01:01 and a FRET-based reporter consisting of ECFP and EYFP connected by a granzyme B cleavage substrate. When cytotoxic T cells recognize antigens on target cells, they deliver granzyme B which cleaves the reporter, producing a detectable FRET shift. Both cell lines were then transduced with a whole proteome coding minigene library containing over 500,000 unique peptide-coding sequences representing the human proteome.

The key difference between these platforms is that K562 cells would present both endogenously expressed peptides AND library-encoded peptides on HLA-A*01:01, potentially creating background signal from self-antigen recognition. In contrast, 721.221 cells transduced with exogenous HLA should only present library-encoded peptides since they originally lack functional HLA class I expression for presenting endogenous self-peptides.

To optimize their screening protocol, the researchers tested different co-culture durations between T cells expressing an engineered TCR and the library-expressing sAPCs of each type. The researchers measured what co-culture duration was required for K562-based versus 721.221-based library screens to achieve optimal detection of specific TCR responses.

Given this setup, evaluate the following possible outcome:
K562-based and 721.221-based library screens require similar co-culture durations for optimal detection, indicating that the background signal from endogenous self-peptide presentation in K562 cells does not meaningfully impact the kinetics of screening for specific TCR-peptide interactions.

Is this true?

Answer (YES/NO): NO